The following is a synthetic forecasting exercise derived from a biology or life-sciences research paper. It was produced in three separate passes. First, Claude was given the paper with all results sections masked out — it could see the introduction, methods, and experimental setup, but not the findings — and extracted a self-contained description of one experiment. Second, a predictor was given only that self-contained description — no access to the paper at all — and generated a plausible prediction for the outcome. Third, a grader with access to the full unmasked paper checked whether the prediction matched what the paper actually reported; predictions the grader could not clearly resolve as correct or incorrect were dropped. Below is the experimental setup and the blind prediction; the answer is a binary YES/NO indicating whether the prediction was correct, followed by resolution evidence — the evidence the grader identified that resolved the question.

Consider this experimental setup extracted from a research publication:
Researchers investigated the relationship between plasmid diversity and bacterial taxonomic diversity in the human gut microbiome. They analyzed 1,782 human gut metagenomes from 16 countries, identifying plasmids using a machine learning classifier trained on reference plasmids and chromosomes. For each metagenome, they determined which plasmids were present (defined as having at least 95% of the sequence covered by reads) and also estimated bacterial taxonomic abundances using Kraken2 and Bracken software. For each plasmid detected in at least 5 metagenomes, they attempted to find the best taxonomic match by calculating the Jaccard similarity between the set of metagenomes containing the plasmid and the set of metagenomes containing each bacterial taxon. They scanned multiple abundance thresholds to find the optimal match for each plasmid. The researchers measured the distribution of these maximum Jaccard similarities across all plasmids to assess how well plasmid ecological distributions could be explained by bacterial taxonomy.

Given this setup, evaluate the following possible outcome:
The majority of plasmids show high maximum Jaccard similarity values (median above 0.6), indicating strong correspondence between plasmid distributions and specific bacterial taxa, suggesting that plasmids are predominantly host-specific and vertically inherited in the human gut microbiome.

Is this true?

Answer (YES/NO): NO